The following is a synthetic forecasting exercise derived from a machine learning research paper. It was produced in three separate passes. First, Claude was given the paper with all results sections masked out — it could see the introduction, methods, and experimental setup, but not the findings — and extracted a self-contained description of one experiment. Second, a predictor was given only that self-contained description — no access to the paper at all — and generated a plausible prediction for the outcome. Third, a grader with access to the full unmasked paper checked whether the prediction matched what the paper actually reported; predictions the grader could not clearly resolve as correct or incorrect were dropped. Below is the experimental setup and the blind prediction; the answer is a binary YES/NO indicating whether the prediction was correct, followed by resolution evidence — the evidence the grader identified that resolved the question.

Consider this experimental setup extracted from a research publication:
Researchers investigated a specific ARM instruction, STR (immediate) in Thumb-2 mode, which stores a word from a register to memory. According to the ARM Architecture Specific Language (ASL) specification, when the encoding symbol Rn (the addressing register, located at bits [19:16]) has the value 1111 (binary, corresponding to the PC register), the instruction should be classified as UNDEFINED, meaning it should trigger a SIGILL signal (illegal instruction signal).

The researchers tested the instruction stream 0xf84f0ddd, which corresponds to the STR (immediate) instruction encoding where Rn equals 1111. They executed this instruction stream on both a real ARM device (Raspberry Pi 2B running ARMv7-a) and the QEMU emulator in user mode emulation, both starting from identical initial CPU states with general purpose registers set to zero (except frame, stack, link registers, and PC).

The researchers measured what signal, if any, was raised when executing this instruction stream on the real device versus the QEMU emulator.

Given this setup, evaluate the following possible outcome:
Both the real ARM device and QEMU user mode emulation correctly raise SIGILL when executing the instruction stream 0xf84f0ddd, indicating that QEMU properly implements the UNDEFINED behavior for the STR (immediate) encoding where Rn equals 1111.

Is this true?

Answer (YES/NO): NO